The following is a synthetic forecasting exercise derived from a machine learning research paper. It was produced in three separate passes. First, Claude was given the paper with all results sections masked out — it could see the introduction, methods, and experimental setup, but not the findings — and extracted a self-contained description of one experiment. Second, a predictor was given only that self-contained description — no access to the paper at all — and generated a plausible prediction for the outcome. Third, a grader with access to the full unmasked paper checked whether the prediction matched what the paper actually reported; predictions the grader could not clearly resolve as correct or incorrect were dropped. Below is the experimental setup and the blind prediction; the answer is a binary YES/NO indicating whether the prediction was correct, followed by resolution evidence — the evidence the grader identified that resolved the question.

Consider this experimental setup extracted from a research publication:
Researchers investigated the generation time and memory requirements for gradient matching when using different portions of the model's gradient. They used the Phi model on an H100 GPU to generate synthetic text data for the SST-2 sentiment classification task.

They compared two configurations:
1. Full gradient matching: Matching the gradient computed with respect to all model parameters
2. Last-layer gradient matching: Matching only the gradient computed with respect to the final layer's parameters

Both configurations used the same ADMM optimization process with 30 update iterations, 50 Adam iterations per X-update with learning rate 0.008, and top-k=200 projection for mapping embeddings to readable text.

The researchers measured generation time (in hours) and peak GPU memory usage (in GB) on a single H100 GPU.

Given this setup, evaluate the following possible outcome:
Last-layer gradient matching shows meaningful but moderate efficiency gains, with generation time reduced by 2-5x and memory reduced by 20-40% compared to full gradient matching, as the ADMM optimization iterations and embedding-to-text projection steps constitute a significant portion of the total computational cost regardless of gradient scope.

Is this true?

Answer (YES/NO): NO